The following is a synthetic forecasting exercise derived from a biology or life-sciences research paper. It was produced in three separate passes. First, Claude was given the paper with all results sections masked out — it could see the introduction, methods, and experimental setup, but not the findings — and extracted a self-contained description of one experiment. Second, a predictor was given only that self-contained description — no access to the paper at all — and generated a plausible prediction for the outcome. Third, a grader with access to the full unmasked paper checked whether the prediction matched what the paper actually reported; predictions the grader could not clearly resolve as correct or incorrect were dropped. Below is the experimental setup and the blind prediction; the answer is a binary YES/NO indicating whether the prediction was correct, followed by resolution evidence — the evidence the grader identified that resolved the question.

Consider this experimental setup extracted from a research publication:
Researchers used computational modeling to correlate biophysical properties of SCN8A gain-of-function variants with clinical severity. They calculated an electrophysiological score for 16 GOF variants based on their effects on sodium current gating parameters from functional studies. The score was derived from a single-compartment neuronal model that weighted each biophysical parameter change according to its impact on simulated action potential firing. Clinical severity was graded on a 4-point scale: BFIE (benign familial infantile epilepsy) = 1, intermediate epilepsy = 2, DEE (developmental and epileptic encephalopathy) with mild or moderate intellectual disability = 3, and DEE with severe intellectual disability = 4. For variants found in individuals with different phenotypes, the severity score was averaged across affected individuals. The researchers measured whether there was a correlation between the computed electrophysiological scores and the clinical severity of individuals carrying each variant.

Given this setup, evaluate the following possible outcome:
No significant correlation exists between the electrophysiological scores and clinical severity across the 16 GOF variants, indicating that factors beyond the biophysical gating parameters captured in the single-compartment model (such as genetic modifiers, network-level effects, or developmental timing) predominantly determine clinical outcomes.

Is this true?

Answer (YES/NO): NO